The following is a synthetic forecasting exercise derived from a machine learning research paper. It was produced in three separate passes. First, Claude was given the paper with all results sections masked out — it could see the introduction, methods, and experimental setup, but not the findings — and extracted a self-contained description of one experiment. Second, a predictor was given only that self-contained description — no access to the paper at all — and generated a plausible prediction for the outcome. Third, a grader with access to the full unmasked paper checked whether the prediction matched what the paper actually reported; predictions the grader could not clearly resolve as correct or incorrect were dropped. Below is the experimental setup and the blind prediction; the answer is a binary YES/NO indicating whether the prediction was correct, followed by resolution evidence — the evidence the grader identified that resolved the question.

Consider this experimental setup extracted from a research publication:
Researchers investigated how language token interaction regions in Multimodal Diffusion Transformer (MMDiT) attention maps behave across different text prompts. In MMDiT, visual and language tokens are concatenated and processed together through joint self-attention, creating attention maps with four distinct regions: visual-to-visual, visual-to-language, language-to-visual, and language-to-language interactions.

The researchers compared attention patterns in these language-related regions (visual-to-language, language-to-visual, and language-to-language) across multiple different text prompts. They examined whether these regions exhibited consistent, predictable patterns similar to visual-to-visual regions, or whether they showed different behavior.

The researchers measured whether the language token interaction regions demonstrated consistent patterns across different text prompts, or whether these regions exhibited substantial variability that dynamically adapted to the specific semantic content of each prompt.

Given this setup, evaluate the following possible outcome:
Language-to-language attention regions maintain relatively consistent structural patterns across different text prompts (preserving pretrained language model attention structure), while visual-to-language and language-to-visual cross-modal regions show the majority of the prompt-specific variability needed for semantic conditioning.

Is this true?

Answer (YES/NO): NO